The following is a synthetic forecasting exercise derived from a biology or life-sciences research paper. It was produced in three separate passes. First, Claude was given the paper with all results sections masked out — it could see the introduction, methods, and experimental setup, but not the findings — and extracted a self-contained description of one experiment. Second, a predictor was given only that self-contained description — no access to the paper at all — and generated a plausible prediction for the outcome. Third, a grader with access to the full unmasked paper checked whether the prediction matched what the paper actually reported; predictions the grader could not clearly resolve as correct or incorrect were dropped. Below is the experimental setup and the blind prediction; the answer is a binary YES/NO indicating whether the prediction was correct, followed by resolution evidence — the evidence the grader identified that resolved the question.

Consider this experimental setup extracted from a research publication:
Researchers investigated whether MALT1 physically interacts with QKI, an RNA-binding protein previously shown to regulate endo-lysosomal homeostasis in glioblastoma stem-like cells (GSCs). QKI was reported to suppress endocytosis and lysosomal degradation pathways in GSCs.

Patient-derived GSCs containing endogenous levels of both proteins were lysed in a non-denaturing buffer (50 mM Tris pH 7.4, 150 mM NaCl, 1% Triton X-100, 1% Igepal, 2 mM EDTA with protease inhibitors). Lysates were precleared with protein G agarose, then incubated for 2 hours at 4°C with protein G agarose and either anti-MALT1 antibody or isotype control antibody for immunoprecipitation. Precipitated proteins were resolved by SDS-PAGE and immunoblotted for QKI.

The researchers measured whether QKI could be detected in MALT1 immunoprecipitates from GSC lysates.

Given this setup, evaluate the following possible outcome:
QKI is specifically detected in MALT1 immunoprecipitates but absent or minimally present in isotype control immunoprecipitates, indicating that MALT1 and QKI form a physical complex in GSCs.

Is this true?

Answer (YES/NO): YES